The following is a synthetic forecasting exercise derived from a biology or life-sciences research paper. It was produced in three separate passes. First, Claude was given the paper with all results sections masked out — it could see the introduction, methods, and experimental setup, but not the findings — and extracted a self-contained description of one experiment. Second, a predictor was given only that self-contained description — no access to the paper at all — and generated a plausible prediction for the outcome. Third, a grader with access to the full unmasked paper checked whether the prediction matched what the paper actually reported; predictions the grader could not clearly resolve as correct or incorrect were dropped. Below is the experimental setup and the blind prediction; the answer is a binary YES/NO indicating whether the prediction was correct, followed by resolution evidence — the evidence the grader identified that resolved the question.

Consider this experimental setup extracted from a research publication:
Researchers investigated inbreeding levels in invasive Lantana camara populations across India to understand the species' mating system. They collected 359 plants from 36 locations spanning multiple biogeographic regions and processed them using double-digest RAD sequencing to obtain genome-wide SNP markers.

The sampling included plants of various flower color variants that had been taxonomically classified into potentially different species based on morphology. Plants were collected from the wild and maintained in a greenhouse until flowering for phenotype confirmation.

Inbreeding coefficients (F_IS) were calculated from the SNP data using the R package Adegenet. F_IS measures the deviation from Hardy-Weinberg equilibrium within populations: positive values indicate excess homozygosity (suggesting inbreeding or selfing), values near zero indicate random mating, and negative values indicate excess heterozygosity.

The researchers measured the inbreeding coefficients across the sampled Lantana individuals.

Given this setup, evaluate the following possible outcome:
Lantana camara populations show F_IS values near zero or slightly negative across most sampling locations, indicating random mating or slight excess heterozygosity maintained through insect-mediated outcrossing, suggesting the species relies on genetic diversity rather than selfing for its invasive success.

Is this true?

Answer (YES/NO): NO